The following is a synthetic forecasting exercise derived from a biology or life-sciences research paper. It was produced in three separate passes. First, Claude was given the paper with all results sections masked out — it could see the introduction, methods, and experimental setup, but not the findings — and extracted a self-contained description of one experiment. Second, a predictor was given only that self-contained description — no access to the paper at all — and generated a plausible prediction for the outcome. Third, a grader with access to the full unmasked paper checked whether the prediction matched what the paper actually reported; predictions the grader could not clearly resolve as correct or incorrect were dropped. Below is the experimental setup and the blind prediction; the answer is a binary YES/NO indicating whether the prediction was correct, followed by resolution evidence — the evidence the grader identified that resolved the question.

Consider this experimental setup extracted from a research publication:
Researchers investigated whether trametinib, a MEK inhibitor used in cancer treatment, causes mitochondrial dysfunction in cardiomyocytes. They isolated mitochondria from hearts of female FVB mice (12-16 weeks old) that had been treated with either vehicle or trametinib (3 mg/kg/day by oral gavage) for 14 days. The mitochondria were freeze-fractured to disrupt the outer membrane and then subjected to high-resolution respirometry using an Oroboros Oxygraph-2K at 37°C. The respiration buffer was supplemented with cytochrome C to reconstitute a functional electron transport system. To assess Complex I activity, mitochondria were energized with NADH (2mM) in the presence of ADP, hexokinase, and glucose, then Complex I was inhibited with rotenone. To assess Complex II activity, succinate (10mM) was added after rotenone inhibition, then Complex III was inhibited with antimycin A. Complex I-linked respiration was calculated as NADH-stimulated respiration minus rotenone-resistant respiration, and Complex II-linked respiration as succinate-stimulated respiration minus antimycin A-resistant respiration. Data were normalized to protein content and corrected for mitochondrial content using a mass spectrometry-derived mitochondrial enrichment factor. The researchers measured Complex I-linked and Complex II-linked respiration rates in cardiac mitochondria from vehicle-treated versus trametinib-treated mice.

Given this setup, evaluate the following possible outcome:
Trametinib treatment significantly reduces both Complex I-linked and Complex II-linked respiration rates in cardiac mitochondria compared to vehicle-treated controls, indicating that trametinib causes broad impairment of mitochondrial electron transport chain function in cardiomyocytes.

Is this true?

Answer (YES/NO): YES